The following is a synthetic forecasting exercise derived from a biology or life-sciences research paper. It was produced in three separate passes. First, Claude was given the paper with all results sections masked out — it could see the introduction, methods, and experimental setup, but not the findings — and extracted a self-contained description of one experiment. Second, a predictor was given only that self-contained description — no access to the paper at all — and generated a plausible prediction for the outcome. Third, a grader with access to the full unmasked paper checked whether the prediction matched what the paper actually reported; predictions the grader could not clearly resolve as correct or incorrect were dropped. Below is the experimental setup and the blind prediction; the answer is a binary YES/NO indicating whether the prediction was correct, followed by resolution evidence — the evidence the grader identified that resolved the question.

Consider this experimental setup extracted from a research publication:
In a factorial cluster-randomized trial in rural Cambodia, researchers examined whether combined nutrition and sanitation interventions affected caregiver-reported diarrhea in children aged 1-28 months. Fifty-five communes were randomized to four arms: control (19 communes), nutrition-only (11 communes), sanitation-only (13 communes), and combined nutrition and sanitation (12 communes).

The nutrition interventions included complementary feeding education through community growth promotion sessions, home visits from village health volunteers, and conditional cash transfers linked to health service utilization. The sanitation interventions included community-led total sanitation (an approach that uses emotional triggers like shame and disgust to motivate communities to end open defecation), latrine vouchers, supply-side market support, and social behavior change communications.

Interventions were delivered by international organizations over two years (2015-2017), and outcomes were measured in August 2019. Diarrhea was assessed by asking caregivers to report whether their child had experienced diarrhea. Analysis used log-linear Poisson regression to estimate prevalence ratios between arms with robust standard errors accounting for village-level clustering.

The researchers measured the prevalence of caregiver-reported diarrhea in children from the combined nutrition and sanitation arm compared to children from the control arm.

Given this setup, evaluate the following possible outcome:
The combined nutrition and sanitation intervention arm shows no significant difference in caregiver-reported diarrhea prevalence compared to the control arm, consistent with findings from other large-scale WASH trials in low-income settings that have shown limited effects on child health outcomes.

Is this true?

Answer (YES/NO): YES